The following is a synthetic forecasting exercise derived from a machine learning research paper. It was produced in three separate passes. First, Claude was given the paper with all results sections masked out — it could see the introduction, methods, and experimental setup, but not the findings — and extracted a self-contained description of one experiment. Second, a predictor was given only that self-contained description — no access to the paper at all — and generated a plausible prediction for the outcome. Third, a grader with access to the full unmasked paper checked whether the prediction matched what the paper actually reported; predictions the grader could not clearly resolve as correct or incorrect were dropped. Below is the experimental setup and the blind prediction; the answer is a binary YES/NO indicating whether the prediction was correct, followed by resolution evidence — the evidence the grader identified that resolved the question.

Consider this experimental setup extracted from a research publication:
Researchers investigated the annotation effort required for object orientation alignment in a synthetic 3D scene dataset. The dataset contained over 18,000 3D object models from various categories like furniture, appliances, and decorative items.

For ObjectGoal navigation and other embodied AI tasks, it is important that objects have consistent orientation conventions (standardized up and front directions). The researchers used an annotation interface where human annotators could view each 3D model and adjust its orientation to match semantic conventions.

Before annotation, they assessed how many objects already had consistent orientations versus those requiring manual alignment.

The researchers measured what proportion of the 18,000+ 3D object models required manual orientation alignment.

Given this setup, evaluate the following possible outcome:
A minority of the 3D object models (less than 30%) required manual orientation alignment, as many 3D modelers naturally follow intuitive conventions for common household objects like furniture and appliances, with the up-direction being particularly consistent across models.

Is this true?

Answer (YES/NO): YES